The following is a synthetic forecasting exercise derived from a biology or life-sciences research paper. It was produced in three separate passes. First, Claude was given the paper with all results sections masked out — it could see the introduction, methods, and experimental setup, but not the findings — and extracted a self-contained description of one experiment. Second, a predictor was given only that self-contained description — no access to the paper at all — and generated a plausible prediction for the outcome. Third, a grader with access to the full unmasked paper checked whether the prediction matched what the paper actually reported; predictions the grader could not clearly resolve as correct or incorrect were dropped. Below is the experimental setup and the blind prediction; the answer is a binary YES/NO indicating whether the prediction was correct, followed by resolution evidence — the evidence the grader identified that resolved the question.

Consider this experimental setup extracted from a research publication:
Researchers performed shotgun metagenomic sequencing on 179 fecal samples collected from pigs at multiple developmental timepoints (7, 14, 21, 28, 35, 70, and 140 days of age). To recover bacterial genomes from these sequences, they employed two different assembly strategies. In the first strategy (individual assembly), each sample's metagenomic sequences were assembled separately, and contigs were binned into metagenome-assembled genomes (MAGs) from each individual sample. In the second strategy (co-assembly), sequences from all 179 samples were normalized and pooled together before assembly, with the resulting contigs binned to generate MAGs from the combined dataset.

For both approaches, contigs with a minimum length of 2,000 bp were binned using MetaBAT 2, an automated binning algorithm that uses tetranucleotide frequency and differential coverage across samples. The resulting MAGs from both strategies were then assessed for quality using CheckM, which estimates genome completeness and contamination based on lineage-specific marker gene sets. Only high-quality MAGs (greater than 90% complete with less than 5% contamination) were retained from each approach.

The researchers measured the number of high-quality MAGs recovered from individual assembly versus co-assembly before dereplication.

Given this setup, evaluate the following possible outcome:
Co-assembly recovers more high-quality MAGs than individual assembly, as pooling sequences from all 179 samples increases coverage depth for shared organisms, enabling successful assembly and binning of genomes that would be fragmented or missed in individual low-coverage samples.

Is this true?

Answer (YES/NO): YES